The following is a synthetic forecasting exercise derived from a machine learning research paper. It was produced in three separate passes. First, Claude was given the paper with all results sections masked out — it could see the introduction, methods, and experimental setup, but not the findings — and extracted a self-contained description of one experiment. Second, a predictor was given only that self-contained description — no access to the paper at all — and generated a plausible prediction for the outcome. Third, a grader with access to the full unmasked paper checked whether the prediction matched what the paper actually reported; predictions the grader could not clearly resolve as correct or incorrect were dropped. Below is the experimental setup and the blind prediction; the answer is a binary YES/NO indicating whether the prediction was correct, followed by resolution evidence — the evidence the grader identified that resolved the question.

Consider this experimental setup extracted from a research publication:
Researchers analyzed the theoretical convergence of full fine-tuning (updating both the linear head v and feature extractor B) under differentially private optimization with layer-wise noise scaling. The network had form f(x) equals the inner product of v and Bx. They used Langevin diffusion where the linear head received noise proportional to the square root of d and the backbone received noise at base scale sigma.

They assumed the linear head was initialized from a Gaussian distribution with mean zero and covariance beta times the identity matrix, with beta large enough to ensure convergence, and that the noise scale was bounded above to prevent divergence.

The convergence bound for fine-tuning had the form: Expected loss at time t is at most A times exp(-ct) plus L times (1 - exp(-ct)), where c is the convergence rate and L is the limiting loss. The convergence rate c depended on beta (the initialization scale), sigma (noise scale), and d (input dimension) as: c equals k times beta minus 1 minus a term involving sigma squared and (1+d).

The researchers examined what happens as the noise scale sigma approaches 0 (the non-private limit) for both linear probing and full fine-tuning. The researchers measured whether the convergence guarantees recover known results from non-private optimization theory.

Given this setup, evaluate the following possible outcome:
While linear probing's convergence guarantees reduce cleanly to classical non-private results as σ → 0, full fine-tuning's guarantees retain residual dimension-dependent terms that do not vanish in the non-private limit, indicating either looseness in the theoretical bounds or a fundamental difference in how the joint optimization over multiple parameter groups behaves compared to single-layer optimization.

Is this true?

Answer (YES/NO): NO